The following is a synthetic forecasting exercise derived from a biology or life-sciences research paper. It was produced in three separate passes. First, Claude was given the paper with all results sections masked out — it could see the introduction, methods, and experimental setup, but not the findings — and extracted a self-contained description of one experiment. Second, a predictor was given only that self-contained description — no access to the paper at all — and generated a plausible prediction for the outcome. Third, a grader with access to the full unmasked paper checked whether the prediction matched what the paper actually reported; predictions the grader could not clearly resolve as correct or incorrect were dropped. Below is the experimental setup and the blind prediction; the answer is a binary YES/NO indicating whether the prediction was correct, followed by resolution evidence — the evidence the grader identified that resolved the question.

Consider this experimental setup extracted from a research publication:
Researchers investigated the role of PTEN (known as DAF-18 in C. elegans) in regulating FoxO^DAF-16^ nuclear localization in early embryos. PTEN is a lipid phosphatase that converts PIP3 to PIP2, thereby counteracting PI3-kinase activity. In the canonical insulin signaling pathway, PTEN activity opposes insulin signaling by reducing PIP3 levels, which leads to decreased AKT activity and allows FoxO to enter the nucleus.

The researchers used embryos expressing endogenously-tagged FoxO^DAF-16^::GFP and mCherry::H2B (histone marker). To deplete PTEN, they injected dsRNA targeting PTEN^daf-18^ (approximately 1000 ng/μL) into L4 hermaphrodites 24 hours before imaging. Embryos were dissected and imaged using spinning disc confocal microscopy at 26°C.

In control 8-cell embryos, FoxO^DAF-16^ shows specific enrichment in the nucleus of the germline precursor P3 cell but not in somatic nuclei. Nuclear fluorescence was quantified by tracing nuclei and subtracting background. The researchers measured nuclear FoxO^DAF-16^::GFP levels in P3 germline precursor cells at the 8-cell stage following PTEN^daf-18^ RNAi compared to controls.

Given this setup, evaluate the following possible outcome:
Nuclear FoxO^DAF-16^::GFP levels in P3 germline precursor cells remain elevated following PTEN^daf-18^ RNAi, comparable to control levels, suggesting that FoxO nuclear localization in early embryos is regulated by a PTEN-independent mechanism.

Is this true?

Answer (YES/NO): NO